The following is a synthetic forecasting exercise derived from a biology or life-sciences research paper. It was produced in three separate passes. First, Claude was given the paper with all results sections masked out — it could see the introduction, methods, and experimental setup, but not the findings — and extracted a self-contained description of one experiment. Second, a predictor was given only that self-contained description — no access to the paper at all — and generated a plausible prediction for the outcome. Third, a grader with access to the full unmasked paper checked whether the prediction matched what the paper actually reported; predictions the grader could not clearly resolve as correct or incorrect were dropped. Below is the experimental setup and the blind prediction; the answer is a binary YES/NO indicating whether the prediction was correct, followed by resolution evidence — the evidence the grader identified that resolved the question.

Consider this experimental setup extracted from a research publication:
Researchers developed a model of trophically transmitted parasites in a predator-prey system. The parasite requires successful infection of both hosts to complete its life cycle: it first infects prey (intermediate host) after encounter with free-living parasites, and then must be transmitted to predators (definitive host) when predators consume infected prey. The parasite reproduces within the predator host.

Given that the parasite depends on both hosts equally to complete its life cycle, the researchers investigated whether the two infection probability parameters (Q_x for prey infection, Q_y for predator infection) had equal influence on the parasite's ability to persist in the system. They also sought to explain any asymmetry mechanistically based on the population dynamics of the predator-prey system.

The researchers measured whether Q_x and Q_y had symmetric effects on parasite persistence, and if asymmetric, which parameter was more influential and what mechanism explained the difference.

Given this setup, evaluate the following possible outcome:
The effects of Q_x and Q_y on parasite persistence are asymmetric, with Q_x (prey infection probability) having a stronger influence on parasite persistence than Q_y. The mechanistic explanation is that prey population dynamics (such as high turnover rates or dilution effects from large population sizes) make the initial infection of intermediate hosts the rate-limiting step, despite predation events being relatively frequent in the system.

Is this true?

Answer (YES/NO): NO